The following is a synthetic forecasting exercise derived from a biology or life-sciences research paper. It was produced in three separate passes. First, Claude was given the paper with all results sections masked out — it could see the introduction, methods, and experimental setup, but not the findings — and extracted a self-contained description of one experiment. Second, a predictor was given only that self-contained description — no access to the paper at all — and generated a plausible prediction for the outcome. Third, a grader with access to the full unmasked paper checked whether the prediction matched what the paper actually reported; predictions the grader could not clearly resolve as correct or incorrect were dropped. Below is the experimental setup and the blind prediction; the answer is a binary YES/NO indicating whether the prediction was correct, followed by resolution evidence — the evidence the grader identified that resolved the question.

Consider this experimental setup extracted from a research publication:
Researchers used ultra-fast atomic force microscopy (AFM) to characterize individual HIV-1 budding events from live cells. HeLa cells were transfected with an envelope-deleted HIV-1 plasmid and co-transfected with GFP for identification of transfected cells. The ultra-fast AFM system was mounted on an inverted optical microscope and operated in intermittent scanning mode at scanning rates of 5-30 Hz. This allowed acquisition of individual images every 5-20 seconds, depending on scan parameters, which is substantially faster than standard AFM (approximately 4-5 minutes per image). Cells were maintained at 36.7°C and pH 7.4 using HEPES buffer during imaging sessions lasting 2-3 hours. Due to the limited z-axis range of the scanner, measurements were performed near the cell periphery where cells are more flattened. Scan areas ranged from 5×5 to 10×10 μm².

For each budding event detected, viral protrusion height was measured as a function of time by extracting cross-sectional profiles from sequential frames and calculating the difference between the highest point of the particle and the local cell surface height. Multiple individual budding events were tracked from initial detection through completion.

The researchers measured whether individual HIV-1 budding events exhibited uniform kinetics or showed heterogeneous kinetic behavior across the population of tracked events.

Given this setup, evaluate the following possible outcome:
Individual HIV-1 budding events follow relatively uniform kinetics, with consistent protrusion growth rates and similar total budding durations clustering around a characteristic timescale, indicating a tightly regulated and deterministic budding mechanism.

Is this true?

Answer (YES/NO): NO